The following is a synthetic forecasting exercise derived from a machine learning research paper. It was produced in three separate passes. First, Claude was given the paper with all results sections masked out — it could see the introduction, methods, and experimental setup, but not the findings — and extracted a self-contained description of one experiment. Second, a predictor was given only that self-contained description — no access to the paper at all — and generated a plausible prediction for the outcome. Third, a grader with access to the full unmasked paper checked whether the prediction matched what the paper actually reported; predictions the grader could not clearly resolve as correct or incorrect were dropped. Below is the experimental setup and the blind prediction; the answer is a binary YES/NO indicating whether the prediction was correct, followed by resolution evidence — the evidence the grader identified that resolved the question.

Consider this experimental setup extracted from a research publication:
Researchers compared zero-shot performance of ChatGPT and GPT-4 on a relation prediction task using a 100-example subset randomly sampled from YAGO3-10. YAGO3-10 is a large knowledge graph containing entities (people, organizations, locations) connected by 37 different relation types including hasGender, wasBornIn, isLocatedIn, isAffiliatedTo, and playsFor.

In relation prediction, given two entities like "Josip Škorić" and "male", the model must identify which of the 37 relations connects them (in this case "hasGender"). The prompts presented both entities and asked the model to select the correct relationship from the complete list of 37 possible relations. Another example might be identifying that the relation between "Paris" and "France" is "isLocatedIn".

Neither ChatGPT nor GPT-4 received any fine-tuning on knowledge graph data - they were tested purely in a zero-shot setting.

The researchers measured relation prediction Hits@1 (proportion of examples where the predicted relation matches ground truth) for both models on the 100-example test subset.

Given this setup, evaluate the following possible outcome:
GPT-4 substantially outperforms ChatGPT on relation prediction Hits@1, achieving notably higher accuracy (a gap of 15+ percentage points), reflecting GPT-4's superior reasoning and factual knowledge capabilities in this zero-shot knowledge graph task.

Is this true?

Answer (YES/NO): YES